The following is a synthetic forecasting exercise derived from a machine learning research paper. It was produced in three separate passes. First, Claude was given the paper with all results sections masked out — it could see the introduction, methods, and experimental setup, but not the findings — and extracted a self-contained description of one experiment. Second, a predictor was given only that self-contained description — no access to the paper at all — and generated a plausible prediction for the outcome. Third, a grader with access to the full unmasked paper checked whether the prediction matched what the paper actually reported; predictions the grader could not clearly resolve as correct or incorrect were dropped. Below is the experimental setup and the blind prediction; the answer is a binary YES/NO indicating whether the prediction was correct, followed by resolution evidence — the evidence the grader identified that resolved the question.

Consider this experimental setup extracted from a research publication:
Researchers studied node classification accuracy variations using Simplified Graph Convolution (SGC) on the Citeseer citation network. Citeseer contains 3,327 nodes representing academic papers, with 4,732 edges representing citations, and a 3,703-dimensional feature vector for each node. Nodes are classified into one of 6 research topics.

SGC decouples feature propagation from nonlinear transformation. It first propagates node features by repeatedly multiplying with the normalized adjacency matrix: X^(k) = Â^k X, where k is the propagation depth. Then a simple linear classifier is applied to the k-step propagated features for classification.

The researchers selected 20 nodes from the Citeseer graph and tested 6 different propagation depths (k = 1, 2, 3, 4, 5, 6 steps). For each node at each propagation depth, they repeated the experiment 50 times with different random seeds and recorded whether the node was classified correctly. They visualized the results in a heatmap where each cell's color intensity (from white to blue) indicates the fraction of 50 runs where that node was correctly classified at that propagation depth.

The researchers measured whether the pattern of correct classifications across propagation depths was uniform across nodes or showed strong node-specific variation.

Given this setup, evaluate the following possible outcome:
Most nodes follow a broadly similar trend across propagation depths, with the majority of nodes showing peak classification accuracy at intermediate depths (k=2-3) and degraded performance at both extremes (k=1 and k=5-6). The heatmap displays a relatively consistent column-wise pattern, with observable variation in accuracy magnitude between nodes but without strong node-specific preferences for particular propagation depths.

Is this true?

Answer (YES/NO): NO